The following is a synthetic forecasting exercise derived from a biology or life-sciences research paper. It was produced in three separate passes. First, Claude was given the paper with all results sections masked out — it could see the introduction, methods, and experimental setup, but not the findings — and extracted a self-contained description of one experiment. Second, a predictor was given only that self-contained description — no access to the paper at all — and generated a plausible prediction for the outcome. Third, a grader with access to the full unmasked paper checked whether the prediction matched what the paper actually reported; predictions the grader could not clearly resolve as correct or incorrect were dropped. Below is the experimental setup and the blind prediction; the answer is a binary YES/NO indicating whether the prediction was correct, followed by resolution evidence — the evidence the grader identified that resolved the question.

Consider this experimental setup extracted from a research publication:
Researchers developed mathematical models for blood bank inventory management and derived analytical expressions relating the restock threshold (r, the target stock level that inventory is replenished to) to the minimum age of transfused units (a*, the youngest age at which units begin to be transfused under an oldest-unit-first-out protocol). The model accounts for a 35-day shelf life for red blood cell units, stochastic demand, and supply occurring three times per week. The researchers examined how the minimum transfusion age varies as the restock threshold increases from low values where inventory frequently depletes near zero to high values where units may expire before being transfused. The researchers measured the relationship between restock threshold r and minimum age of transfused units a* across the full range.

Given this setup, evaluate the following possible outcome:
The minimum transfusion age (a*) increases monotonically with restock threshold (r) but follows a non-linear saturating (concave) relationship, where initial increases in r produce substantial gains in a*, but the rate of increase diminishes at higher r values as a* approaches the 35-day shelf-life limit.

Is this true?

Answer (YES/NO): YES